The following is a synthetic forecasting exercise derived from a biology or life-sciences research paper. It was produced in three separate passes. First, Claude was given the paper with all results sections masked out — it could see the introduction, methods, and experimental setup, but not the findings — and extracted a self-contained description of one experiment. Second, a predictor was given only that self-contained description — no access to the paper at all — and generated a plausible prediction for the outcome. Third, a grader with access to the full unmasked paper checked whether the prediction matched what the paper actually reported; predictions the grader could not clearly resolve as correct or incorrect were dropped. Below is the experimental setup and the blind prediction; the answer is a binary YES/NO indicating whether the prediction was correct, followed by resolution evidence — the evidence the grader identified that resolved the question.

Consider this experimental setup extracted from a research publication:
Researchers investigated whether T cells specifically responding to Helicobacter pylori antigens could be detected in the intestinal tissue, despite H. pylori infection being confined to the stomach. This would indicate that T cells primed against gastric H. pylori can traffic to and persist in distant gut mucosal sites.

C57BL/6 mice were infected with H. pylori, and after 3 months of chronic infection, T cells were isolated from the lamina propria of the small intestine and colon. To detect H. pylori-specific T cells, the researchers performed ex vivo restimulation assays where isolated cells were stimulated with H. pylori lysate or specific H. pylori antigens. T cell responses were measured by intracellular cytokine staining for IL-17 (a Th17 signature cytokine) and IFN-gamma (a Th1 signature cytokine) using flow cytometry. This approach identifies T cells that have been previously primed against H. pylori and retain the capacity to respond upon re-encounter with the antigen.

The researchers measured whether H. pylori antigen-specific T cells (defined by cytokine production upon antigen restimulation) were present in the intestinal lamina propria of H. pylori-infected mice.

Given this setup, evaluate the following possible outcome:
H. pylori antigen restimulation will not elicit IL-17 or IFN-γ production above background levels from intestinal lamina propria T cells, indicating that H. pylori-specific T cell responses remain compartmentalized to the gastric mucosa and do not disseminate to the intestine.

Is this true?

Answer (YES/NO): NO